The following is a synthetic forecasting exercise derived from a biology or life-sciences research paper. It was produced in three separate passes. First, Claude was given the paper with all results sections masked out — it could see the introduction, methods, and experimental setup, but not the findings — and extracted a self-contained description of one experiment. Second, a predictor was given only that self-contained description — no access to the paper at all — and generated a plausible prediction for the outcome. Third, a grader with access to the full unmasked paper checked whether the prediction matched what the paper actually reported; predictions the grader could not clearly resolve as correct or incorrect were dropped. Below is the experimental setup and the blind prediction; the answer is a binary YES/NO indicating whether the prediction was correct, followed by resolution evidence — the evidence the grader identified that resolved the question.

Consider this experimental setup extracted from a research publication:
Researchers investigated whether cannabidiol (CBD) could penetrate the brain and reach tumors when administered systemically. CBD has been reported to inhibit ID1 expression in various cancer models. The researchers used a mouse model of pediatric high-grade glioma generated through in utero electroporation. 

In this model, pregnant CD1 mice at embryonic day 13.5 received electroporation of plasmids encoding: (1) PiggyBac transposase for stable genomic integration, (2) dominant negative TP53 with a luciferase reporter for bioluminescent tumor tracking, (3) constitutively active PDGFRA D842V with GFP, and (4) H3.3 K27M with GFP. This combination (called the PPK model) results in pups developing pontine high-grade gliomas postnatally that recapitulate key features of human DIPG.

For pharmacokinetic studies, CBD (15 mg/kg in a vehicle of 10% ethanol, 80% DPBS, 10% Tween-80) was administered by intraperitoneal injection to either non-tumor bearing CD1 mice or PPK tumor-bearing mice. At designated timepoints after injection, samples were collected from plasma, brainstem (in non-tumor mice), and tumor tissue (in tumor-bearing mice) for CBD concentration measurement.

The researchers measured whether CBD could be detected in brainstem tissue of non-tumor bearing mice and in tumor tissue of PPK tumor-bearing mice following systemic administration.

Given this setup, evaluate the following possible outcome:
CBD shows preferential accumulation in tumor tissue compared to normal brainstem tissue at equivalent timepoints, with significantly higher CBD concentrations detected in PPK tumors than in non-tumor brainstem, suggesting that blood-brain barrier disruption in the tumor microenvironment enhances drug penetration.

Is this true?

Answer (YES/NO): NO